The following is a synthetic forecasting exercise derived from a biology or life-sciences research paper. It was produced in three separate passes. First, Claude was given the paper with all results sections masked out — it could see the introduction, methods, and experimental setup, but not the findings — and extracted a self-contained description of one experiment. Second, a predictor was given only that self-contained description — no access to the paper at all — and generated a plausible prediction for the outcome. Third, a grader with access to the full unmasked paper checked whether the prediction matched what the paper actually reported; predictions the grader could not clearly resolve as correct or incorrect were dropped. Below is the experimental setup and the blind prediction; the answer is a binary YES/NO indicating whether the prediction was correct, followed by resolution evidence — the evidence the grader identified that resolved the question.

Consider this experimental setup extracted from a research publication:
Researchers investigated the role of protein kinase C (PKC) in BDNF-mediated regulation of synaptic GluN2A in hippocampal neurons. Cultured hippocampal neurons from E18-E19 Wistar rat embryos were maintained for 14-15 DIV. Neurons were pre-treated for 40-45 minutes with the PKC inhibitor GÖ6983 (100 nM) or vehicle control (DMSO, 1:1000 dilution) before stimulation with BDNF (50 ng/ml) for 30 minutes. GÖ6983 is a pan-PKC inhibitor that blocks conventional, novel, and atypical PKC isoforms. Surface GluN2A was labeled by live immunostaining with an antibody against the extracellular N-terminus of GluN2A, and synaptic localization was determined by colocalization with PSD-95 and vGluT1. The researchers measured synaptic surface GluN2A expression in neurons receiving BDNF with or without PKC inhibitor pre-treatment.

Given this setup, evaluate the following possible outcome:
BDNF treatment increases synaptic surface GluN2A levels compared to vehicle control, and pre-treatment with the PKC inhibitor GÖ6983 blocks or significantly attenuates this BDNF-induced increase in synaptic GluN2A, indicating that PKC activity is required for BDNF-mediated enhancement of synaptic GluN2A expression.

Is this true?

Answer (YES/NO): YES